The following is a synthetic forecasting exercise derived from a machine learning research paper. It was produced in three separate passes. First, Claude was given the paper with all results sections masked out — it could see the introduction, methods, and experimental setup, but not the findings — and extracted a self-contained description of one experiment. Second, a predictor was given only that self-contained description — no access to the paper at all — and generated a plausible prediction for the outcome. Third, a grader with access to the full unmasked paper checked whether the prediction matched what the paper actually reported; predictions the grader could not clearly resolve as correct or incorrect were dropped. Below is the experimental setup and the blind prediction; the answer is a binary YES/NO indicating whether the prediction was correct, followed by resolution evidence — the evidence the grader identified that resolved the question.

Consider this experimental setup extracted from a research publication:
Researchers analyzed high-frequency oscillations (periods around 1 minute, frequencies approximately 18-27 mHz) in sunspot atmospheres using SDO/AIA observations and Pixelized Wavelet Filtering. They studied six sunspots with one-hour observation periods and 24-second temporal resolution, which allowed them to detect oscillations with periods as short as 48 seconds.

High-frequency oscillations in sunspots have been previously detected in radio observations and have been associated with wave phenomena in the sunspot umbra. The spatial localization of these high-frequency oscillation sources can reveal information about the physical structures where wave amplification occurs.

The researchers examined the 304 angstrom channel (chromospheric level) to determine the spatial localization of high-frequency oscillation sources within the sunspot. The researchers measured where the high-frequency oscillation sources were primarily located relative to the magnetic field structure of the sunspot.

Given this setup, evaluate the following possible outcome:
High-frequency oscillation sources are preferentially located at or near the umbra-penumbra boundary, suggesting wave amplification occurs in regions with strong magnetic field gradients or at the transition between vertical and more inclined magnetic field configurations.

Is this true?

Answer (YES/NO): NO